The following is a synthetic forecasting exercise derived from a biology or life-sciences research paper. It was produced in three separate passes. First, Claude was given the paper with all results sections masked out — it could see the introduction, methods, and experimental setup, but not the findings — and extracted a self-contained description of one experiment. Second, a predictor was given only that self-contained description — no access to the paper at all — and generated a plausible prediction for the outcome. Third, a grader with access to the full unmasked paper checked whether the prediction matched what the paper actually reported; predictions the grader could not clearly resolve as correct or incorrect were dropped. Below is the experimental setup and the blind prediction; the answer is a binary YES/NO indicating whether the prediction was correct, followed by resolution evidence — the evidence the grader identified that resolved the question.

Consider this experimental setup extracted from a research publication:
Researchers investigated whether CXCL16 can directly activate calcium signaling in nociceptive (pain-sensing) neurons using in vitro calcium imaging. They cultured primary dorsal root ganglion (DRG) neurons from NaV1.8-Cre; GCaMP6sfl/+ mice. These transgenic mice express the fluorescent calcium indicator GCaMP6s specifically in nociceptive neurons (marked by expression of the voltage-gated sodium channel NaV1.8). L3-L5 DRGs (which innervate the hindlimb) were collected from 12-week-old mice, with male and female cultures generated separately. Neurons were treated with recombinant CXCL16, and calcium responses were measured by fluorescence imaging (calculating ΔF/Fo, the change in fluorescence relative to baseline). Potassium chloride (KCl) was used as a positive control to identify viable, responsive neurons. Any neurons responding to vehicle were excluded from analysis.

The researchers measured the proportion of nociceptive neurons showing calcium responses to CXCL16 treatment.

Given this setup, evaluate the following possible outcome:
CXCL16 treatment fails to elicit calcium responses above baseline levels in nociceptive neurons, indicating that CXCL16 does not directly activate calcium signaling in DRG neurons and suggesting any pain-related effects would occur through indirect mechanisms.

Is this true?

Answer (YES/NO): NO